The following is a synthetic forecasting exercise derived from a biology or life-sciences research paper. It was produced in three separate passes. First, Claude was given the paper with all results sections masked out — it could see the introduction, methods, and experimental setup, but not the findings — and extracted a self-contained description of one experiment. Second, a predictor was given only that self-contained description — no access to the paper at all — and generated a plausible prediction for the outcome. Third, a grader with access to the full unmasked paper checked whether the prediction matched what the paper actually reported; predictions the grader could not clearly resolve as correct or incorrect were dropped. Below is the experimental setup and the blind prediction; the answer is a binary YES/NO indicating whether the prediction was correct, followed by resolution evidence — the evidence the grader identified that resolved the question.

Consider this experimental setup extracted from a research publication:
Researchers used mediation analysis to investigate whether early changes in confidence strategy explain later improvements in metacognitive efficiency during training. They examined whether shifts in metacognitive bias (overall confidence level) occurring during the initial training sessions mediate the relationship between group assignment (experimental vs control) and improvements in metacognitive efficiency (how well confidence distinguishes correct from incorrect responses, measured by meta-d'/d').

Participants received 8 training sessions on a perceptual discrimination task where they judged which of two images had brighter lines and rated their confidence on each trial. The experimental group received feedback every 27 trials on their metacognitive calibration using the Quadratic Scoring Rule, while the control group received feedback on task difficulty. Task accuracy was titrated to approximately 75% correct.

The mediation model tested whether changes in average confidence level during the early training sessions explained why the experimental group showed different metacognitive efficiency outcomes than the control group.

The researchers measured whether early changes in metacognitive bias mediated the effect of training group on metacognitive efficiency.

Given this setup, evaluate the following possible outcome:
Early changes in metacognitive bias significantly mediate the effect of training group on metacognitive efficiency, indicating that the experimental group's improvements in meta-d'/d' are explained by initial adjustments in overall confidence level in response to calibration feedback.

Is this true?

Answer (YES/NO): YES